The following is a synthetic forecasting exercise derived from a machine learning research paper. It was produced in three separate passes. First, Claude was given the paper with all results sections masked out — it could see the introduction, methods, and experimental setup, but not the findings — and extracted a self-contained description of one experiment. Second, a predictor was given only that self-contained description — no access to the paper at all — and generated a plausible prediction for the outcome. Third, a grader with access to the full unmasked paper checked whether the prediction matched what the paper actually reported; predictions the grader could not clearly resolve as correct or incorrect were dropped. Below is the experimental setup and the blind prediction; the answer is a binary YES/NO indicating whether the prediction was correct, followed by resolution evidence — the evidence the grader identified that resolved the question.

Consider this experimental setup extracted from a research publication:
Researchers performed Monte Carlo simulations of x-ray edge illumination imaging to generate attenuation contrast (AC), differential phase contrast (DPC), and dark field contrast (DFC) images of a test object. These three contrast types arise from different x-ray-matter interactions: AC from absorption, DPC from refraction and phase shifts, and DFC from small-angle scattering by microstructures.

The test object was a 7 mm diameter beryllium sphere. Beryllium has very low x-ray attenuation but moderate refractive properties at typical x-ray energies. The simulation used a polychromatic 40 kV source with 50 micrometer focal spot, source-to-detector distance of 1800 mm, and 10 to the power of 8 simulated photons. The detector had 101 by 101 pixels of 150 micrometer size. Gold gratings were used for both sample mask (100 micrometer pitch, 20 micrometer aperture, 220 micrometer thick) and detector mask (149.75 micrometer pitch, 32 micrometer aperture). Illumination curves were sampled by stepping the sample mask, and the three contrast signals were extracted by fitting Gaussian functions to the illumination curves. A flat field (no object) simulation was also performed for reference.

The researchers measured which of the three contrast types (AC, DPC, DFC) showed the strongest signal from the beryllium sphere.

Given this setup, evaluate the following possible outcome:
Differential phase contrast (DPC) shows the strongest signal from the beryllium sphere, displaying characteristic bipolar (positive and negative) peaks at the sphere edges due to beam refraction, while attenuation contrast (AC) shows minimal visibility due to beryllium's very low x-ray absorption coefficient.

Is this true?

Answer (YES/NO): NO